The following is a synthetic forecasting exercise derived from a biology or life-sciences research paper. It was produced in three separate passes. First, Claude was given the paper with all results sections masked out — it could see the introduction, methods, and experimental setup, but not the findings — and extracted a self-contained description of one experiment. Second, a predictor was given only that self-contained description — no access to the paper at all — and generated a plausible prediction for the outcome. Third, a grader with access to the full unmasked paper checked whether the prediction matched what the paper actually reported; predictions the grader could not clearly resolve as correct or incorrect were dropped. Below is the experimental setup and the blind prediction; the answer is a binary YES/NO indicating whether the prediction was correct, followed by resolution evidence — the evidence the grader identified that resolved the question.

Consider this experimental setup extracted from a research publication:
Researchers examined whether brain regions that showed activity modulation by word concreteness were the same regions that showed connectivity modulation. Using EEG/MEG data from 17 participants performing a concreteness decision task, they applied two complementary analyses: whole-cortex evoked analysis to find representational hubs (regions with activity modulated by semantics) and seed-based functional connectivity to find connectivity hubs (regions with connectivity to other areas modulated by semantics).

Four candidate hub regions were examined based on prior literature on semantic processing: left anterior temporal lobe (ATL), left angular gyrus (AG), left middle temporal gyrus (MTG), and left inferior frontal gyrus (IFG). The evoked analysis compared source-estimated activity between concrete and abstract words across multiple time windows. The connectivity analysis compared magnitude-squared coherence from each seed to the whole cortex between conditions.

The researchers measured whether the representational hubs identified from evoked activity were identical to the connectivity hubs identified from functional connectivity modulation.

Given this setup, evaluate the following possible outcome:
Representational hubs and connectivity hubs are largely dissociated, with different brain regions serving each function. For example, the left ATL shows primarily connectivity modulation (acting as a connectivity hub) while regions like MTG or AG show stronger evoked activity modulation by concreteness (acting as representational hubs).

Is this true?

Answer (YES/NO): NO